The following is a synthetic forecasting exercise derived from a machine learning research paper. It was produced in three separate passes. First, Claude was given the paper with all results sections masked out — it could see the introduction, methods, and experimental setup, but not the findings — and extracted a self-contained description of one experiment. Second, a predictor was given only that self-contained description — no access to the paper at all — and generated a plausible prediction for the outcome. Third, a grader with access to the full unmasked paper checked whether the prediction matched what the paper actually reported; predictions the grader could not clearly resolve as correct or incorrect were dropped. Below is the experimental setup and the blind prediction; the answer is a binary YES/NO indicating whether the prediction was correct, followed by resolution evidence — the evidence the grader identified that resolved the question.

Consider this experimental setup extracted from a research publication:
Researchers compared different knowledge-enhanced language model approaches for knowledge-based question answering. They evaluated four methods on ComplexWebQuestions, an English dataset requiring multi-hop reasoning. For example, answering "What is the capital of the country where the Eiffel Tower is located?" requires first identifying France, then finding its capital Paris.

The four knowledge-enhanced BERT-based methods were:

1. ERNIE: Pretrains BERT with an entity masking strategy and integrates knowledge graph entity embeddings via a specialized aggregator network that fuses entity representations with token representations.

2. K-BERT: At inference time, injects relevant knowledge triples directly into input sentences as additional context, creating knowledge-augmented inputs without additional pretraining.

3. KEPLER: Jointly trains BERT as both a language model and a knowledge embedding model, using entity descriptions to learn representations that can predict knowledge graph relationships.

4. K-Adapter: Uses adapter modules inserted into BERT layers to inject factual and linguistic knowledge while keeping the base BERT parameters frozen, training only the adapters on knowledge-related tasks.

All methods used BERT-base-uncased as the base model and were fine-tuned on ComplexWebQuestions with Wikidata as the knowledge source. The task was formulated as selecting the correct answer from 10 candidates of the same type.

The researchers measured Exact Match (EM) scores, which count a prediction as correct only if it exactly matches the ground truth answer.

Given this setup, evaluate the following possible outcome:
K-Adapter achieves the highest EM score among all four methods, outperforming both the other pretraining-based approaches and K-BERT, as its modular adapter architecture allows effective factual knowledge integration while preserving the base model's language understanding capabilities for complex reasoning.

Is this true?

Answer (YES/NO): YES